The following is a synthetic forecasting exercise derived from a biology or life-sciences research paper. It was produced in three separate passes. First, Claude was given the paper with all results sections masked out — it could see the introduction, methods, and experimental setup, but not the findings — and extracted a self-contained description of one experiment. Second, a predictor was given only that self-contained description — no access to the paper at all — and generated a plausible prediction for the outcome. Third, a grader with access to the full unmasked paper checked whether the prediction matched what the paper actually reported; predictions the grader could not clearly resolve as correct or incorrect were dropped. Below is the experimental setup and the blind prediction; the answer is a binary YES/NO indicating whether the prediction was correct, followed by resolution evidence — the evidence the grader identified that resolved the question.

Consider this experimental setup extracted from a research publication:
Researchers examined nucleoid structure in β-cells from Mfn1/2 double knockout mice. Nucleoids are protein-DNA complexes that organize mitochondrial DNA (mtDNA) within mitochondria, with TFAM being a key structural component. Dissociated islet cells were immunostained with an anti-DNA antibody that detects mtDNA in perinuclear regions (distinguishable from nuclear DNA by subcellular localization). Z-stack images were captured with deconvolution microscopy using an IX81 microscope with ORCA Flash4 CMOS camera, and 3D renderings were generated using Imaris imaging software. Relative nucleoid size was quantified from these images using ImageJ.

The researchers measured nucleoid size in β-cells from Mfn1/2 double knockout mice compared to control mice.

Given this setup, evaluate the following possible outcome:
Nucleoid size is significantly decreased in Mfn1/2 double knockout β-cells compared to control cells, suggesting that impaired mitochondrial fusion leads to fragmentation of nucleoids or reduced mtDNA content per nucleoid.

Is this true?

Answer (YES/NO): NO